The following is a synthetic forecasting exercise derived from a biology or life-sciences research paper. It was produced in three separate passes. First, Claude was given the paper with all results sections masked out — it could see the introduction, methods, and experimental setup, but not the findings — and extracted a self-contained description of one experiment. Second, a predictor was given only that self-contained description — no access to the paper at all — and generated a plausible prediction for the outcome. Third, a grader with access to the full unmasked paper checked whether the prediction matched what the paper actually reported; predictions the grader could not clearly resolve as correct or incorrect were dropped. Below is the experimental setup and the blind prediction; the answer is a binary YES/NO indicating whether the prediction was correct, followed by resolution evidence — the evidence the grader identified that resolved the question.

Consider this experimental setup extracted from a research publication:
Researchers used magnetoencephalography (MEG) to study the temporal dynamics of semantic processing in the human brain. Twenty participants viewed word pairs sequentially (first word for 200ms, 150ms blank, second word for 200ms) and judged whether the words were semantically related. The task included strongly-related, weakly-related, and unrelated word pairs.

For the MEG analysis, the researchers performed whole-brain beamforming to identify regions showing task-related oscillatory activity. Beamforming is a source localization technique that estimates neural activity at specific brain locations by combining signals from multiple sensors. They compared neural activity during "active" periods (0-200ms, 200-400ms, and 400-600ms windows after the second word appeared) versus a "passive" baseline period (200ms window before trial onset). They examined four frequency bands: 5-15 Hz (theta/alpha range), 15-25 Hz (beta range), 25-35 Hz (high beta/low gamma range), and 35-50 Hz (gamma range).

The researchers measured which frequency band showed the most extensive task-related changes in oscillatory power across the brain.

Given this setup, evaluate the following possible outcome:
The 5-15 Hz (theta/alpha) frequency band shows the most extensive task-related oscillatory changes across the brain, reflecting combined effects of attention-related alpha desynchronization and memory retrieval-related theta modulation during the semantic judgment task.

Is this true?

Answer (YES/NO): NO